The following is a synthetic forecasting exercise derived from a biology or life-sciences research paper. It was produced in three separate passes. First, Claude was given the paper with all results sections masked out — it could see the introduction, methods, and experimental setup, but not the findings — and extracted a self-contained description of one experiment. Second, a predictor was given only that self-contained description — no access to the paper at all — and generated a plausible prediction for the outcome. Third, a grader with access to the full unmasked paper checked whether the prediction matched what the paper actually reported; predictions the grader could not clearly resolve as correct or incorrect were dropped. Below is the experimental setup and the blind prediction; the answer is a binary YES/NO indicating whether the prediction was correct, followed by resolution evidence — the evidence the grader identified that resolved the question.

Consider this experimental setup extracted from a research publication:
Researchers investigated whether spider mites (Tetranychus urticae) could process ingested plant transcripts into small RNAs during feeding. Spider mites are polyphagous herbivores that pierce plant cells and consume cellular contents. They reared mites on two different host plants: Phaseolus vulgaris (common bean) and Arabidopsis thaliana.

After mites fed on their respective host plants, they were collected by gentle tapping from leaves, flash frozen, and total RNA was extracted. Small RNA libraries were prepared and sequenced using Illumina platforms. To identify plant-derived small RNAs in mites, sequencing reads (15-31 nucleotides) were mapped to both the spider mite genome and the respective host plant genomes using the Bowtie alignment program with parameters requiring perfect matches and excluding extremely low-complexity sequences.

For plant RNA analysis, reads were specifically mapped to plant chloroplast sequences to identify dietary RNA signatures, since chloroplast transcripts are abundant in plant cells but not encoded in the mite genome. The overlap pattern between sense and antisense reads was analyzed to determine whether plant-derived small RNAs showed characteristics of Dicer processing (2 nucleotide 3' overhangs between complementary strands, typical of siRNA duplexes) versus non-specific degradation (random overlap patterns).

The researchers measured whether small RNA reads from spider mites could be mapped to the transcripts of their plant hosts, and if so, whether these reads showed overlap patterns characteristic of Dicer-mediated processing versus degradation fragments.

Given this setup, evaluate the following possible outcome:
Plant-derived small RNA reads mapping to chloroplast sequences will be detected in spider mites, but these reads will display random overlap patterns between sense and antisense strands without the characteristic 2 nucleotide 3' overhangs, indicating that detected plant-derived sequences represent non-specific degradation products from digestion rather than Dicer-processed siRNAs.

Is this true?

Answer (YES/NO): NO